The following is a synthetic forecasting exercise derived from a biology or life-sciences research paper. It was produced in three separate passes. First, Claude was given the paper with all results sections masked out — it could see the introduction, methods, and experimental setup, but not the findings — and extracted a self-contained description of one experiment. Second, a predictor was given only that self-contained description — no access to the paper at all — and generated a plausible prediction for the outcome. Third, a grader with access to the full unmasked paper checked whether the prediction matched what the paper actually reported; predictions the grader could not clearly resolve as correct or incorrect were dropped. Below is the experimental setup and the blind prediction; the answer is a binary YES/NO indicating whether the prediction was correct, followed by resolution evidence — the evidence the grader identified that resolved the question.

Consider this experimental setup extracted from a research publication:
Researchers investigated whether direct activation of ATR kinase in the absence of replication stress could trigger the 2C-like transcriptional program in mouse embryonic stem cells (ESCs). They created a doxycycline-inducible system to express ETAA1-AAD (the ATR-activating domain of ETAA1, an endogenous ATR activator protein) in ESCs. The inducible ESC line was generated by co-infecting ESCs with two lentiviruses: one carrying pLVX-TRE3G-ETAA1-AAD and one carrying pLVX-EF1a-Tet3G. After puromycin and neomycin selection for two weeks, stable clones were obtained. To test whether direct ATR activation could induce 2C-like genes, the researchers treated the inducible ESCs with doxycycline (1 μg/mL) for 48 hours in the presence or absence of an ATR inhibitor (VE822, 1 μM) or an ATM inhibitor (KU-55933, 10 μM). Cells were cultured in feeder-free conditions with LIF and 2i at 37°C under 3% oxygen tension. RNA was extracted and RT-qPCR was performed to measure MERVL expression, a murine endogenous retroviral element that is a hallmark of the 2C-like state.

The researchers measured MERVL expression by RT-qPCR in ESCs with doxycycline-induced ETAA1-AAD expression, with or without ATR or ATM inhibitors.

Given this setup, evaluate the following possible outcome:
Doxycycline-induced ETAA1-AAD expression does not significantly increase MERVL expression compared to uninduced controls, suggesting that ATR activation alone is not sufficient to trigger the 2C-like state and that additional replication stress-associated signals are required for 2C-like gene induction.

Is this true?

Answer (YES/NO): NO